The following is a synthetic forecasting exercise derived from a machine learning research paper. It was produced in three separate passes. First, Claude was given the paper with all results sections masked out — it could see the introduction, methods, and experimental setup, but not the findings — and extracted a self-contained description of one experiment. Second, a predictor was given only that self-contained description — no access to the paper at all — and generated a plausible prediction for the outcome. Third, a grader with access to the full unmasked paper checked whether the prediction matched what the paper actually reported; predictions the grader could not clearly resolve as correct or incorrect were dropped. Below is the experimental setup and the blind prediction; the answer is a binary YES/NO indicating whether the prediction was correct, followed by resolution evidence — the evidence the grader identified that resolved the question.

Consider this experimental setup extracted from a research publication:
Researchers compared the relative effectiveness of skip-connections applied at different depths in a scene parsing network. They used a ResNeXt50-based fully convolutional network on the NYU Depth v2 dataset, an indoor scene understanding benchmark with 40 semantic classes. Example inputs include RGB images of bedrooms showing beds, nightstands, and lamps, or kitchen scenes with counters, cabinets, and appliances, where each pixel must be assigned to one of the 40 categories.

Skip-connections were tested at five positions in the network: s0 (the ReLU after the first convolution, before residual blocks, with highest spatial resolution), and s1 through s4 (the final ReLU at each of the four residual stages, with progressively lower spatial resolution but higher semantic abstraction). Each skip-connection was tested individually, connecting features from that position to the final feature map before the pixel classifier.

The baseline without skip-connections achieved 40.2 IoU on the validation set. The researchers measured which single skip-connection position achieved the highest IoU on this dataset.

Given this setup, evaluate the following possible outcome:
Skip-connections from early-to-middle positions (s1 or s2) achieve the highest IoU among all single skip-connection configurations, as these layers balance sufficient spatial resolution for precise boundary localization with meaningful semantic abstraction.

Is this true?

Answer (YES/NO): NO